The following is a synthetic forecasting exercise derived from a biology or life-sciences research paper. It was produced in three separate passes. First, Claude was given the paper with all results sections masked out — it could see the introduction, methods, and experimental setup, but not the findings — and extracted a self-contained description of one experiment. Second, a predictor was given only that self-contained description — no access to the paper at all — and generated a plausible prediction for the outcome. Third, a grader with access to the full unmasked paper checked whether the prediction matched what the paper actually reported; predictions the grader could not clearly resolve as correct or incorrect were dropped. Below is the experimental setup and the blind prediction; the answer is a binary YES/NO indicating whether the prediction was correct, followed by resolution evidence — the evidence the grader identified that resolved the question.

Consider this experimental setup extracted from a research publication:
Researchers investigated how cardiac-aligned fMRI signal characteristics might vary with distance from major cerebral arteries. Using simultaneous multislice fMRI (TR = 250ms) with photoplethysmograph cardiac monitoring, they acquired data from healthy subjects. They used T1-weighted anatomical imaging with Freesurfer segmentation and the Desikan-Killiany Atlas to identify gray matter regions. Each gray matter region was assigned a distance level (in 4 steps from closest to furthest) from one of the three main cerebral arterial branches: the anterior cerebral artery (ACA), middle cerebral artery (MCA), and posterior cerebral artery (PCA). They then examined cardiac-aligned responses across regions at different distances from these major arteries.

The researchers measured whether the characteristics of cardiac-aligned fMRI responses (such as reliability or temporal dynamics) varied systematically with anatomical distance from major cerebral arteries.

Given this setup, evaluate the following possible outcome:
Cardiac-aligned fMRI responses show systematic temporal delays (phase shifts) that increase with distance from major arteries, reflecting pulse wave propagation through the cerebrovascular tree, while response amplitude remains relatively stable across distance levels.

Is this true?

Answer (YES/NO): NO